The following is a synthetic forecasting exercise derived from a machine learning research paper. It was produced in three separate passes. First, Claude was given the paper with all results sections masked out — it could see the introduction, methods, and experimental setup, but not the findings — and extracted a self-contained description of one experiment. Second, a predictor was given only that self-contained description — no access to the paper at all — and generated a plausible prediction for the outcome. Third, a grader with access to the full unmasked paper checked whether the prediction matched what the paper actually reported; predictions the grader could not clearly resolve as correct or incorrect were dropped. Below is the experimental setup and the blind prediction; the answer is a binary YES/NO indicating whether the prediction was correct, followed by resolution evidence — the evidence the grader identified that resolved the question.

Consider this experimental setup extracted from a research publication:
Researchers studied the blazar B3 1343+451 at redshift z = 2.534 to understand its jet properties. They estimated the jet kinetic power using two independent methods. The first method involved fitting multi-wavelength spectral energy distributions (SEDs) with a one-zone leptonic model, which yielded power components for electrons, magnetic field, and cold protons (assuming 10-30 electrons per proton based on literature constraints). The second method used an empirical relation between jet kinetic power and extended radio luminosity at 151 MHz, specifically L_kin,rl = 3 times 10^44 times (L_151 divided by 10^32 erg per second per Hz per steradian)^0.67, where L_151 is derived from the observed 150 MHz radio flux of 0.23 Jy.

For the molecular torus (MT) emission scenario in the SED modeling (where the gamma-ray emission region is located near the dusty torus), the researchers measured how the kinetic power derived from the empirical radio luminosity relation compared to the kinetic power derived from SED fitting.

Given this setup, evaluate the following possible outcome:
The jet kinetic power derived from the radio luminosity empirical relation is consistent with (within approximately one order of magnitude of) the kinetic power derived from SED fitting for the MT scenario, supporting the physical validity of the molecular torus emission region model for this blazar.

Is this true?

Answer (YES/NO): YES